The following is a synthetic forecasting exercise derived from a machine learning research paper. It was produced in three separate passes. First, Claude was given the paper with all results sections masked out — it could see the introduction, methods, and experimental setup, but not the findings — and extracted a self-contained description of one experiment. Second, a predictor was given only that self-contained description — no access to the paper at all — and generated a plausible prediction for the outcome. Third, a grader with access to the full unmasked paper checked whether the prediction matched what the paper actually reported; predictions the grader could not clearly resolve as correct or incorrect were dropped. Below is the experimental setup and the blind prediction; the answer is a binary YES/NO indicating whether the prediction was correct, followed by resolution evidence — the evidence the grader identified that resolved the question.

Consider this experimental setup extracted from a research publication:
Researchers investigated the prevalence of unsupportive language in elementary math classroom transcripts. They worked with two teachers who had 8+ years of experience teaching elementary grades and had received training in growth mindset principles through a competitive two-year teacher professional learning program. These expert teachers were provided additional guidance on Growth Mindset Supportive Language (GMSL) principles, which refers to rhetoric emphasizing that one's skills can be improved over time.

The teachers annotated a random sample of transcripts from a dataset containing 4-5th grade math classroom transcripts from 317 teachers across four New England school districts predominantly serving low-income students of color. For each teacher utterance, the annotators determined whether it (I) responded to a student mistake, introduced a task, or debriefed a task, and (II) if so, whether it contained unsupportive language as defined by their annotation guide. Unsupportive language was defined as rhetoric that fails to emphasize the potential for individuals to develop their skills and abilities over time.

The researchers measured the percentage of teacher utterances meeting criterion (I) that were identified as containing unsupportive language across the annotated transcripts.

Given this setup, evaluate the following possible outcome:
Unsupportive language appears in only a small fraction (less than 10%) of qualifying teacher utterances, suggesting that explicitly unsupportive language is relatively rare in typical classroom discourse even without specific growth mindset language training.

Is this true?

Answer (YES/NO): NO